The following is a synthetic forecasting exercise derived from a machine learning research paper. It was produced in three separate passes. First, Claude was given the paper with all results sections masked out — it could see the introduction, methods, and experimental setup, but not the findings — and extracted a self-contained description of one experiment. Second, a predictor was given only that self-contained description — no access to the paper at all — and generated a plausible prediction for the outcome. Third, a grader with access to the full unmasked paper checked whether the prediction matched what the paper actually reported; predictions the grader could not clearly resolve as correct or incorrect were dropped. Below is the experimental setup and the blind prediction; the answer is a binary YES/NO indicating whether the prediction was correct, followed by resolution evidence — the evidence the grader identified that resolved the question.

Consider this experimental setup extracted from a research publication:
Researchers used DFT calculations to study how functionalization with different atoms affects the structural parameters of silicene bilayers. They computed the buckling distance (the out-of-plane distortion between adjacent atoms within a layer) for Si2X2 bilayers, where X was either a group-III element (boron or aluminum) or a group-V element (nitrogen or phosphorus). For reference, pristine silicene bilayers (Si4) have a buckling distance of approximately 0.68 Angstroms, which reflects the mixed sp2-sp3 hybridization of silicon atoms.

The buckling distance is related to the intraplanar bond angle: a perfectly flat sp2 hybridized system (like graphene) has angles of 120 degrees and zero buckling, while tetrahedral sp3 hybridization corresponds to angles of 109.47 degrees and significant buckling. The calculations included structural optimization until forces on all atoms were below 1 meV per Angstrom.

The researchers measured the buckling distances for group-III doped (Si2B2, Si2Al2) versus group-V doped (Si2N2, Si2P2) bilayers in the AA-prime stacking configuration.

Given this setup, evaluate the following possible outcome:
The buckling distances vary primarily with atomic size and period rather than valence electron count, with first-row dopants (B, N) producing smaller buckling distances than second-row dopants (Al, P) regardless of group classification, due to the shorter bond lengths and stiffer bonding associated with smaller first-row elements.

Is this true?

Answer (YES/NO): NO